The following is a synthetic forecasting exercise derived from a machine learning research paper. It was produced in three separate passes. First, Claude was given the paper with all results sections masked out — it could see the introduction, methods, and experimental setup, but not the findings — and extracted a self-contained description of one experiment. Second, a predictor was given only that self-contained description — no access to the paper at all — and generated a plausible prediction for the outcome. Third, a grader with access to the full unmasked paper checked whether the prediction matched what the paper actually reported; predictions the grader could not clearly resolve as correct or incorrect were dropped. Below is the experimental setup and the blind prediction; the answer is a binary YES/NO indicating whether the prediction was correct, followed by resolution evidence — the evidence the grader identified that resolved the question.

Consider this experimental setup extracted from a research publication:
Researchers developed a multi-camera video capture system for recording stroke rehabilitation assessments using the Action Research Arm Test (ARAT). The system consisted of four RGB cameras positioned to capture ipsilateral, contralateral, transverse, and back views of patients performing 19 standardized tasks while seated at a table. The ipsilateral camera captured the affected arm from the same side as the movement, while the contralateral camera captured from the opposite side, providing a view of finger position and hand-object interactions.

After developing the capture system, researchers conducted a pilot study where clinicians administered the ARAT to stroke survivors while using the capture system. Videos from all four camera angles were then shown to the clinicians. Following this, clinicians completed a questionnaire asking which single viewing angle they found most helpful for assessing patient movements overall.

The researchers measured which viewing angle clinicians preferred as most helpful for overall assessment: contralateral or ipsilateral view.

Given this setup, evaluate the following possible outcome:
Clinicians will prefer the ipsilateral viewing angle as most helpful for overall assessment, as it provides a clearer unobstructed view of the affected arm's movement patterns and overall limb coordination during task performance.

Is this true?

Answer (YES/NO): NO